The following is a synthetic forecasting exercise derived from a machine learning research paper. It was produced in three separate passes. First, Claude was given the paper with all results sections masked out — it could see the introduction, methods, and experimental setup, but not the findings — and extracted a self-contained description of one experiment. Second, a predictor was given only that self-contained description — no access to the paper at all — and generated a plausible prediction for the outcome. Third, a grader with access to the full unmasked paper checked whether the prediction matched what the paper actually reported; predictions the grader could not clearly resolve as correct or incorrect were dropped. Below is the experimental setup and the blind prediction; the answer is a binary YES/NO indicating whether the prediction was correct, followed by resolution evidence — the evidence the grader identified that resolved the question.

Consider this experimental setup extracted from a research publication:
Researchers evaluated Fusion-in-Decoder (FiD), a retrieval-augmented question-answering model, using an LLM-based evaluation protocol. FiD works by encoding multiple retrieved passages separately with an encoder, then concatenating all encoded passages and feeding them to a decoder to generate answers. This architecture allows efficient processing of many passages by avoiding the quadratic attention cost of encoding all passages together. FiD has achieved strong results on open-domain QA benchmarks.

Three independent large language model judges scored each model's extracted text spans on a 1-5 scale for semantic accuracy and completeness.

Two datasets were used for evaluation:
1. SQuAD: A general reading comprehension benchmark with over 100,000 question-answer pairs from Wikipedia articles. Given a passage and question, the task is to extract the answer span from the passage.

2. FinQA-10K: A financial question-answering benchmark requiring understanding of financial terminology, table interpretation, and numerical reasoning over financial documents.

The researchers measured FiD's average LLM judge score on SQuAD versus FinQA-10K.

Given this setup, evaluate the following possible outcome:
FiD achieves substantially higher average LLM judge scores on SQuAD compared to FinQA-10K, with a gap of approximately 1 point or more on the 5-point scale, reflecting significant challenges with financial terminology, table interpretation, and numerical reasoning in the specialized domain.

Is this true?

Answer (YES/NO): YES